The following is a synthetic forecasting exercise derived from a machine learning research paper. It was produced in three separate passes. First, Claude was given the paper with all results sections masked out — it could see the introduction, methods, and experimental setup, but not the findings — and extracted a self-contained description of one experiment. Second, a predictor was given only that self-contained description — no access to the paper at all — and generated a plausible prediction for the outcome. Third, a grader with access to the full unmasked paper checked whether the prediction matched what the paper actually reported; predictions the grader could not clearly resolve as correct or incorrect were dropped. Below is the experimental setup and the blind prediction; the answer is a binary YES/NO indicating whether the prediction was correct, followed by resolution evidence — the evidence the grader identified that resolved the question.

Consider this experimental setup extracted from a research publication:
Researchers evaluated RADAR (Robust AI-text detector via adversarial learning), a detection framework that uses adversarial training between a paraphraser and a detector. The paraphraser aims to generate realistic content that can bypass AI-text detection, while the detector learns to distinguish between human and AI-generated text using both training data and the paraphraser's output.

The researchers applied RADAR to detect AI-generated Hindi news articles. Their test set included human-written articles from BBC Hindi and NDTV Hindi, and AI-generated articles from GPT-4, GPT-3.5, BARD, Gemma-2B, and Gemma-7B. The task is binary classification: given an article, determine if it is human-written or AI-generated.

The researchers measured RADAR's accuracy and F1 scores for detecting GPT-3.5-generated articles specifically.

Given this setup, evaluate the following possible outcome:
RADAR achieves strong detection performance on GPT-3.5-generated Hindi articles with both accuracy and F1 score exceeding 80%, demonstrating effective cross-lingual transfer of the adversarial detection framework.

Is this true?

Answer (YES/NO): NO